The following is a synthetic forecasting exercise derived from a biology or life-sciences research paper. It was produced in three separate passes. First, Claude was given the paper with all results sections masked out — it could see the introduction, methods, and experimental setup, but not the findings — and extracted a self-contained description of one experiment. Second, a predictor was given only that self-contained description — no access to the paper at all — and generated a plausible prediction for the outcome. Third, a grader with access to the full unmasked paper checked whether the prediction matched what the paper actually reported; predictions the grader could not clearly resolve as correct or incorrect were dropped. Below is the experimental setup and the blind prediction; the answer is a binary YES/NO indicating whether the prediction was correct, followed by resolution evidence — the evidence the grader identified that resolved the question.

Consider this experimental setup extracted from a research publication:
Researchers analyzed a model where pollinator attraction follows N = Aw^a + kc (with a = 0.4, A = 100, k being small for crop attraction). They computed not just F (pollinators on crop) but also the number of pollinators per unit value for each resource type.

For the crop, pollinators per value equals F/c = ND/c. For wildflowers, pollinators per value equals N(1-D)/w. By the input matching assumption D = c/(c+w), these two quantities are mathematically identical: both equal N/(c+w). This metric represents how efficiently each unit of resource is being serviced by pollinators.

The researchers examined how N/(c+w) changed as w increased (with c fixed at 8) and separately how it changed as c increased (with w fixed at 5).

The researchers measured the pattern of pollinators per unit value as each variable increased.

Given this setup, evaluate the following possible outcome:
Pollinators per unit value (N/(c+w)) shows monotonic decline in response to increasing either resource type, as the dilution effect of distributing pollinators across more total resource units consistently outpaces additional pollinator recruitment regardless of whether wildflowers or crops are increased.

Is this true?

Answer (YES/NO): NO